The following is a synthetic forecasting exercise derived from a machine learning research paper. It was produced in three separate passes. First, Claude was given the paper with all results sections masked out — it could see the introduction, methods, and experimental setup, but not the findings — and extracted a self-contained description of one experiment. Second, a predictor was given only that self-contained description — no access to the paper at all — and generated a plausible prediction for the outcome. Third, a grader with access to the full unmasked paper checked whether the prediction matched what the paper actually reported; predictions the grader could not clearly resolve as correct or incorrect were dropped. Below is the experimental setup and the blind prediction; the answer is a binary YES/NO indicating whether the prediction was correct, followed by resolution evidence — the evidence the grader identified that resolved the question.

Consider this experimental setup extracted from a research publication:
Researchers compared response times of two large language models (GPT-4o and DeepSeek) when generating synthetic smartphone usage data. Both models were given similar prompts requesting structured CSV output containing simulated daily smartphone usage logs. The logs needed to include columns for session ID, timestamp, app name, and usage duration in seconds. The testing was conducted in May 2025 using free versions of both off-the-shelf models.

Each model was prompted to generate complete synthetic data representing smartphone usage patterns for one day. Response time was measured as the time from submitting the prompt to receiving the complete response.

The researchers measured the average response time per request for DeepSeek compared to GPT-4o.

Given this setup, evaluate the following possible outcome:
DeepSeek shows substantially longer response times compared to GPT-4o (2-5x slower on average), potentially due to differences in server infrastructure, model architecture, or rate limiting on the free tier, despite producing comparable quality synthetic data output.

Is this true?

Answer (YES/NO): NO